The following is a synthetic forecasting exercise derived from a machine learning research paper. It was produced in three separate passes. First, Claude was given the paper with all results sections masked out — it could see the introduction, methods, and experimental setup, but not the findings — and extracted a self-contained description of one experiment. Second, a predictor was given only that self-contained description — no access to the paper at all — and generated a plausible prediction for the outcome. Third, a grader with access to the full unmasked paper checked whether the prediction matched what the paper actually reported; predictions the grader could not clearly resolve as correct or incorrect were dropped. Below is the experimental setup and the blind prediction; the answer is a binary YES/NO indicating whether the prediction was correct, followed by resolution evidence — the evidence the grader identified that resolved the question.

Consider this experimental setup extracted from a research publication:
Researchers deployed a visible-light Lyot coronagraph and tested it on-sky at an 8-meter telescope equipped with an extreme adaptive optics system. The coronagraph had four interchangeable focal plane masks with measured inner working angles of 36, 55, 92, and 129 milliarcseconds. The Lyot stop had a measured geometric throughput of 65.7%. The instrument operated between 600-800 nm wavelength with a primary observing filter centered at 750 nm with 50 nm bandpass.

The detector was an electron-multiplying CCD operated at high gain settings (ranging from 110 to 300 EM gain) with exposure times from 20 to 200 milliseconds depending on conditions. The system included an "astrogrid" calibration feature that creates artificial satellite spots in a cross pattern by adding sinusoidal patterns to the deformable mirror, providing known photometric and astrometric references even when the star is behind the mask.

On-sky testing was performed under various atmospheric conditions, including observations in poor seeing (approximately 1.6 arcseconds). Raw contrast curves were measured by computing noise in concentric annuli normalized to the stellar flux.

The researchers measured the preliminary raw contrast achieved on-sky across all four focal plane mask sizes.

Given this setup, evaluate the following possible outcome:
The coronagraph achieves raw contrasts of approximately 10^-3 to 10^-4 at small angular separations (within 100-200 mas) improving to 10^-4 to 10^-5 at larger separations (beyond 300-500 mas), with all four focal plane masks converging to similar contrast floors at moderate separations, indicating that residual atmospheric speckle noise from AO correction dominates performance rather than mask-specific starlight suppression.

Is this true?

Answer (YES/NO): NO